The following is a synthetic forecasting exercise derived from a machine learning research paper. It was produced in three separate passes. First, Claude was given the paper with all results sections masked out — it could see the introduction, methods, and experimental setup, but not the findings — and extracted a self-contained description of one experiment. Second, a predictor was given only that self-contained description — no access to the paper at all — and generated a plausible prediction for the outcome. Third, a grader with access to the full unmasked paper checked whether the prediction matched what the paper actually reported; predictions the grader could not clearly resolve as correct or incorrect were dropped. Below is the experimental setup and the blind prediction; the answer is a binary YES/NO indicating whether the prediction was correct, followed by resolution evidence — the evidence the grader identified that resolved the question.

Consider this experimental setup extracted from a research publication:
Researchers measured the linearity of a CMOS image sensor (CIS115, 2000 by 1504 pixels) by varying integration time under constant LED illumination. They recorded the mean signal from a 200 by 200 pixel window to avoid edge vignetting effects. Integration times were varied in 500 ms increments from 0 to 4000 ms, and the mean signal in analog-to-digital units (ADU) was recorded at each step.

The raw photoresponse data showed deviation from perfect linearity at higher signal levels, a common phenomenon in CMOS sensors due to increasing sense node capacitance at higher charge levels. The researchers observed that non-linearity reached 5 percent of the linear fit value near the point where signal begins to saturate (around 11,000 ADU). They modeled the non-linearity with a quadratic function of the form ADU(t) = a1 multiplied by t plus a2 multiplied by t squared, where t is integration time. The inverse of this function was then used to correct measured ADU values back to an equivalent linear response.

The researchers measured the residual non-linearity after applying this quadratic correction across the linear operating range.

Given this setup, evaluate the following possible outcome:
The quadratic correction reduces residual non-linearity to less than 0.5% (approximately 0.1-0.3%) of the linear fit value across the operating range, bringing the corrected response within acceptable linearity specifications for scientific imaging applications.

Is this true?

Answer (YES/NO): NO